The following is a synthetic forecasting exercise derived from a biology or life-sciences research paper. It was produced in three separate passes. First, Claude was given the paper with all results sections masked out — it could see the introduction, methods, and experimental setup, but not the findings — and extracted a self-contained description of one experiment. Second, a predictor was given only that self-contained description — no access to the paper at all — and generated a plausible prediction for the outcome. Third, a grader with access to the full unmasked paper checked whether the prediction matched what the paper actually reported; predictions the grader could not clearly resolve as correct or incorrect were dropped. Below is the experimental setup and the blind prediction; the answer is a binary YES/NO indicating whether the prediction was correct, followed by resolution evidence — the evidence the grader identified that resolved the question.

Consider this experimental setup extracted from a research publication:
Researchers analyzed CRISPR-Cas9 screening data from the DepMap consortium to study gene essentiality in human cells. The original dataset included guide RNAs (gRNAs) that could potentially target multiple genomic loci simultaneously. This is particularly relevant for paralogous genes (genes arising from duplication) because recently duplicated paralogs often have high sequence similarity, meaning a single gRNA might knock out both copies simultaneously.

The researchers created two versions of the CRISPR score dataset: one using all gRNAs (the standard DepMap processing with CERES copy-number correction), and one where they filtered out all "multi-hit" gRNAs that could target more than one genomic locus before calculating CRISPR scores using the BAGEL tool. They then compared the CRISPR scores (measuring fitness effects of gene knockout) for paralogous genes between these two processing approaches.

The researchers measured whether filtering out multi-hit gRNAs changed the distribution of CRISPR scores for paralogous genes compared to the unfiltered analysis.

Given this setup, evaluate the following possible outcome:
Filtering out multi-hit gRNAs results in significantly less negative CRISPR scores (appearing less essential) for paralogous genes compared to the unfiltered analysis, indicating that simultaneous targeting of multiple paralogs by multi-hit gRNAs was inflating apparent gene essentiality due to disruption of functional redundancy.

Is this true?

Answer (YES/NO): NO